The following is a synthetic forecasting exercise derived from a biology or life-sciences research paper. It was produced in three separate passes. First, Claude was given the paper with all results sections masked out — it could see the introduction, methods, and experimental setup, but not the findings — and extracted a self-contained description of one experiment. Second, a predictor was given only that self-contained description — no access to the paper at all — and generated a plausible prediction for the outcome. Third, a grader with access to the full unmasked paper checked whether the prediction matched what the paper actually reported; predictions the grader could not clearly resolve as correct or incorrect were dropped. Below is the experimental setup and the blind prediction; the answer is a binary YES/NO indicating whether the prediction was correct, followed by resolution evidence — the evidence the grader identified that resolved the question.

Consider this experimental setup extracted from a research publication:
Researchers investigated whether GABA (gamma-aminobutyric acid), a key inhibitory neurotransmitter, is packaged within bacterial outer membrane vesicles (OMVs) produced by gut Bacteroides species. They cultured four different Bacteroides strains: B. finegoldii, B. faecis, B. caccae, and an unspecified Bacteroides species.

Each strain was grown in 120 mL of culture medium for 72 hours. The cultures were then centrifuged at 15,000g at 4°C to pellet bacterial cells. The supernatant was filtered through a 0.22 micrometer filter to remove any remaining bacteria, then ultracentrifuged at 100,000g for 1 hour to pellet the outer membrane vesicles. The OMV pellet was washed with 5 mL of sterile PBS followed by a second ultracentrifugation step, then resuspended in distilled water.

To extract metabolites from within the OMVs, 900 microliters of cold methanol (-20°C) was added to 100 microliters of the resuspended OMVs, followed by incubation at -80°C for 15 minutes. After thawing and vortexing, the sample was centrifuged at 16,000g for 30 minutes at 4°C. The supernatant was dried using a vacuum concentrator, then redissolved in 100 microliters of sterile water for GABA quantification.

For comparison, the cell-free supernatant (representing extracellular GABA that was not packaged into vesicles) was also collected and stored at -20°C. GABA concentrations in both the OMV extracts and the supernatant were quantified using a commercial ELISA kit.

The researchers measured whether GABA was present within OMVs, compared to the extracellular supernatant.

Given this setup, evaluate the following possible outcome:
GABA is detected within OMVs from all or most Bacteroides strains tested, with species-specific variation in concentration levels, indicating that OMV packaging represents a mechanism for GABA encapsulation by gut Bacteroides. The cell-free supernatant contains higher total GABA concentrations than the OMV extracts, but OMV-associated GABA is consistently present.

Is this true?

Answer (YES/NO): YES